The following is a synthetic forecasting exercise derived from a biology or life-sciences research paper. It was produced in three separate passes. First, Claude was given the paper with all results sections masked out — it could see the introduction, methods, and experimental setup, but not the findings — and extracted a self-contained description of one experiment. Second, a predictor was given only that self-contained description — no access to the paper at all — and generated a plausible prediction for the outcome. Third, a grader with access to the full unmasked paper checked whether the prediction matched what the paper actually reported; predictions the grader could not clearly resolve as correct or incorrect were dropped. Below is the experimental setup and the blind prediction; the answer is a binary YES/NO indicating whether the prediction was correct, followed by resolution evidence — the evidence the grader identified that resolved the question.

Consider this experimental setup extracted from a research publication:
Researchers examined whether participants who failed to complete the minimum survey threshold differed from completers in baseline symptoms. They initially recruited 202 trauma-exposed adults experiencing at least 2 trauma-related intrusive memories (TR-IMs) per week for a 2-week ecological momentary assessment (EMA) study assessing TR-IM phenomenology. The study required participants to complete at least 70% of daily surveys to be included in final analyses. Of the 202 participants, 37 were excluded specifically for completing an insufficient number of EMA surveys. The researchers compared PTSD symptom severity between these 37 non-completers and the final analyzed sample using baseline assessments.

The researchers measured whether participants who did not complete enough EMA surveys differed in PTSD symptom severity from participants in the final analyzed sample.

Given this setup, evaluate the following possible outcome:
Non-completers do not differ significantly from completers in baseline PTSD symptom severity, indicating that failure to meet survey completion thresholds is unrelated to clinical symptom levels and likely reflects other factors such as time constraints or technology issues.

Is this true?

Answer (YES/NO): YES